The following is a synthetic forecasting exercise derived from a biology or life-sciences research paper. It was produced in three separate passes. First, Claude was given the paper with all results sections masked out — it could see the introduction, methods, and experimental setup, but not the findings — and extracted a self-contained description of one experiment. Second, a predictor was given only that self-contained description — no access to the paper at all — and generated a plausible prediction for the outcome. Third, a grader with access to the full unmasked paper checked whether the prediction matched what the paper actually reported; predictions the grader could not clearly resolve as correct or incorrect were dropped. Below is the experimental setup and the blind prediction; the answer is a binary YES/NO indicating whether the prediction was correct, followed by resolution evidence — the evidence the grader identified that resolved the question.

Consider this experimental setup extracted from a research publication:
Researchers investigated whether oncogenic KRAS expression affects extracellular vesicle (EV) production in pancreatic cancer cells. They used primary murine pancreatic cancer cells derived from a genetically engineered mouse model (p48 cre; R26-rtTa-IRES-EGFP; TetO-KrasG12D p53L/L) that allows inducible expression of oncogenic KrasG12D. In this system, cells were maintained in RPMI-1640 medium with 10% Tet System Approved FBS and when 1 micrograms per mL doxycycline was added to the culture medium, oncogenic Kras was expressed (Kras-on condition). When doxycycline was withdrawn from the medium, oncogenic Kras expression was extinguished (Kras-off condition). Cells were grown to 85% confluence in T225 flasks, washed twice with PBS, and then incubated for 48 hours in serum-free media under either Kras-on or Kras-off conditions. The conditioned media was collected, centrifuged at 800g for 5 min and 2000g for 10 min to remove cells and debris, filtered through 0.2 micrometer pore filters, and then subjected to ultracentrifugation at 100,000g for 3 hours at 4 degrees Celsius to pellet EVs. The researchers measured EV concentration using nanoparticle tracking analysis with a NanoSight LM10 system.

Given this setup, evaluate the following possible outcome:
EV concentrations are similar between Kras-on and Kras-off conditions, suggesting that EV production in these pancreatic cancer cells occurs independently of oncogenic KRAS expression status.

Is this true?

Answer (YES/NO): NO